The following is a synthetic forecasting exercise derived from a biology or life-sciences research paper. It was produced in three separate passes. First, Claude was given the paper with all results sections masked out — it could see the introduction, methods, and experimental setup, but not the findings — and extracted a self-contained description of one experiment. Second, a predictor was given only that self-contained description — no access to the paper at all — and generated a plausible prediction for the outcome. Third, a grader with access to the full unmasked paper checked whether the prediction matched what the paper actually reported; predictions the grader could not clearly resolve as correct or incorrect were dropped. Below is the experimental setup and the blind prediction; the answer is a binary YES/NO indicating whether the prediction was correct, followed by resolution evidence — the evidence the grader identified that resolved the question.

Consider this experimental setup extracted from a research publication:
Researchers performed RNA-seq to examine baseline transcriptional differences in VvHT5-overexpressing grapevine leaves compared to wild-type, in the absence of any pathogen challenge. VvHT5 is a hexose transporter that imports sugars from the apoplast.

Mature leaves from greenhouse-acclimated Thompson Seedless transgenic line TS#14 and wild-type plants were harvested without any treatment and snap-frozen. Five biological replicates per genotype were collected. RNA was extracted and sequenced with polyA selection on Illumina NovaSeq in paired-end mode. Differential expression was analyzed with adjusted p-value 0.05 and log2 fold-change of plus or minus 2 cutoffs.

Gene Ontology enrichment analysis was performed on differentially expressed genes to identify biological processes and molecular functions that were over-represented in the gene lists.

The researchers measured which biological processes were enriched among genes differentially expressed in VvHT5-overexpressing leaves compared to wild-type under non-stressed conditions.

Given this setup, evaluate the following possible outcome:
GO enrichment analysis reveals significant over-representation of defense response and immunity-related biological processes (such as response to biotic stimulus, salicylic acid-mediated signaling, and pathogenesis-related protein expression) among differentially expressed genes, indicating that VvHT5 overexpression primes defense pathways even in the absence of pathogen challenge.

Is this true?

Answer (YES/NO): NO